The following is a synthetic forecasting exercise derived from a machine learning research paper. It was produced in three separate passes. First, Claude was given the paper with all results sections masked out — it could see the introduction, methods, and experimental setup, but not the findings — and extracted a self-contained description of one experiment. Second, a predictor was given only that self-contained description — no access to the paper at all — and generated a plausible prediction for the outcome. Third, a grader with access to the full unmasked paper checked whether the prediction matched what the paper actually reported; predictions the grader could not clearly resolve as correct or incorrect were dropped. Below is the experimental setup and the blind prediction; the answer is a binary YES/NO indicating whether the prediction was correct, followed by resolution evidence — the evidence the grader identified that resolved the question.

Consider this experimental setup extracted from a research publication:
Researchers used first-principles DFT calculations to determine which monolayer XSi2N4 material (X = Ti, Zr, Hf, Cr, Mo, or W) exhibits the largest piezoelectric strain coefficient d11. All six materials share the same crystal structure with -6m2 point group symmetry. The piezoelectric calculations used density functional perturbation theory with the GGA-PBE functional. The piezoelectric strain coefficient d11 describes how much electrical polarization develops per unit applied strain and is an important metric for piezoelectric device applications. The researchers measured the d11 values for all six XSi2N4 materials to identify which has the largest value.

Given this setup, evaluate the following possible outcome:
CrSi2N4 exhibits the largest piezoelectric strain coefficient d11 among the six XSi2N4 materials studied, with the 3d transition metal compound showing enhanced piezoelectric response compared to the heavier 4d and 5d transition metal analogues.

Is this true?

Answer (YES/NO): YES